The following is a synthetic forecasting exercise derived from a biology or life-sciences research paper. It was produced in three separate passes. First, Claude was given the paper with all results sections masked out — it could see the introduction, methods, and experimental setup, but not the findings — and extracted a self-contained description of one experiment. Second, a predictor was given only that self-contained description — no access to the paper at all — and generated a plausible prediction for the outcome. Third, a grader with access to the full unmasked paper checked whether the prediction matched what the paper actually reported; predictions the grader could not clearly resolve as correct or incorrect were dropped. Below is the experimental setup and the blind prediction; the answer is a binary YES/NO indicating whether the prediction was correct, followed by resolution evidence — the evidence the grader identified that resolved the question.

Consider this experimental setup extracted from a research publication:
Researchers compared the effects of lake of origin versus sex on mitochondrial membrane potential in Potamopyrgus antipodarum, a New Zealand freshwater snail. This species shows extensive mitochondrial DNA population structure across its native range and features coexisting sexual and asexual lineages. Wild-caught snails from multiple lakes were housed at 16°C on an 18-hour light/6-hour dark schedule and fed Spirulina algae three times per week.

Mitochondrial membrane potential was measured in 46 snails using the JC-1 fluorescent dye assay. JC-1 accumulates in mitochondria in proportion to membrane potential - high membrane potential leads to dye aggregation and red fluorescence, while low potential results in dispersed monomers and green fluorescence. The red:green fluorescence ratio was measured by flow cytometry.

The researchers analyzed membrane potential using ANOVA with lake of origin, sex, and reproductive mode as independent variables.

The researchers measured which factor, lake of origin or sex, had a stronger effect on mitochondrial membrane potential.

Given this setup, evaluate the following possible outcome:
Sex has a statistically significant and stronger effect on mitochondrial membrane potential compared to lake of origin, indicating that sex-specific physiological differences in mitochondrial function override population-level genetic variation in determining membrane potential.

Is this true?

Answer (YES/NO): YES